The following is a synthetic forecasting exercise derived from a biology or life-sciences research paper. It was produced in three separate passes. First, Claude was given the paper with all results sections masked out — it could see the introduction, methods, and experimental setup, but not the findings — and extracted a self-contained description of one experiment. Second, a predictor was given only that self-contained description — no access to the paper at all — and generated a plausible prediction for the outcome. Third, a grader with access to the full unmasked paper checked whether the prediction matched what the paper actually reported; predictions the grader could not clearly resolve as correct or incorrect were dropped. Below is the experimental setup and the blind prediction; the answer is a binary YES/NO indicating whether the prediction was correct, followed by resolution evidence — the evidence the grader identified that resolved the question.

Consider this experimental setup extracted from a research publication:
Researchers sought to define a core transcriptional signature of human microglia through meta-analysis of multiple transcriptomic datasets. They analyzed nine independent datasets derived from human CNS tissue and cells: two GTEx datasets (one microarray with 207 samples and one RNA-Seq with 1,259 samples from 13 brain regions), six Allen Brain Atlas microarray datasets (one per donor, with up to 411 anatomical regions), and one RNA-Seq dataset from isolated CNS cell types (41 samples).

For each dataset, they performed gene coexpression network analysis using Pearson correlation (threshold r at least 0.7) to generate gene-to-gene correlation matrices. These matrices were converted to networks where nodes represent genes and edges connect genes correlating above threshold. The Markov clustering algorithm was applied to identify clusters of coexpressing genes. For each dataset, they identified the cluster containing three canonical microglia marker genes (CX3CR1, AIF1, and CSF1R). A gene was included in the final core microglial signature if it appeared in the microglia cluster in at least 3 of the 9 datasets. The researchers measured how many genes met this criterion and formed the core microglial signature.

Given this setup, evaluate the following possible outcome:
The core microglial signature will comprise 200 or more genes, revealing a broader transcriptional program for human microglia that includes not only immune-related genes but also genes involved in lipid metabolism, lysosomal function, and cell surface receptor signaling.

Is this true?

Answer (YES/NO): NO